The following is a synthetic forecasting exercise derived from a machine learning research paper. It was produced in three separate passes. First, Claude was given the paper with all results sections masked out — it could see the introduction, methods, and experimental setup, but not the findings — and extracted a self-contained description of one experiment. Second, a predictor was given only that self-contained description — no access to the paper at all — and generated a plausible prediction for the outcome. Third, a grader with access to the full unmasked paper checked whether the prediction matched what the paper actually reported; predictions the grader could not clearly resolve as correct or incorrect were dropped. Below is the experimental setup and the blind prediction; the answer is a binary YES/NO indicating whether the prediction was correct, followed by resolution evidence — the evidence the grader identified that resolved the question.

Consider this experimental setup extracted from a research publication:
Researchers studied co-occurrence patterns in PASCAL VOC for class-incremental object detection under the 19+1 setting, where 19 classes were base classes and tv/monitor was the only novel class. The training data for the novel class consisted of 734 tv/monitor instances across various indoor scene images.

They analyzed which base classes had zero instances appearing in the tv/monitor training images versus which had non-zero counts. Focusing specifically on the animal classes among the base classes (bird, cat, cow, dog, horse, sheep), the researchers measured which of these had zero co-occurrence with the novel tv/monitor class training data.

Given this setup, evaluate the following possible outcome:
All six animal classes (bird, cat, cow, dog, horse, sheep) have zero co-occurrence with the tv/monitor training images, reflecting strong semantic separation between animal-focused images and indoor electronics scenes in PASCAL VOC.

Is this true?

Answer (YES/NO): NO